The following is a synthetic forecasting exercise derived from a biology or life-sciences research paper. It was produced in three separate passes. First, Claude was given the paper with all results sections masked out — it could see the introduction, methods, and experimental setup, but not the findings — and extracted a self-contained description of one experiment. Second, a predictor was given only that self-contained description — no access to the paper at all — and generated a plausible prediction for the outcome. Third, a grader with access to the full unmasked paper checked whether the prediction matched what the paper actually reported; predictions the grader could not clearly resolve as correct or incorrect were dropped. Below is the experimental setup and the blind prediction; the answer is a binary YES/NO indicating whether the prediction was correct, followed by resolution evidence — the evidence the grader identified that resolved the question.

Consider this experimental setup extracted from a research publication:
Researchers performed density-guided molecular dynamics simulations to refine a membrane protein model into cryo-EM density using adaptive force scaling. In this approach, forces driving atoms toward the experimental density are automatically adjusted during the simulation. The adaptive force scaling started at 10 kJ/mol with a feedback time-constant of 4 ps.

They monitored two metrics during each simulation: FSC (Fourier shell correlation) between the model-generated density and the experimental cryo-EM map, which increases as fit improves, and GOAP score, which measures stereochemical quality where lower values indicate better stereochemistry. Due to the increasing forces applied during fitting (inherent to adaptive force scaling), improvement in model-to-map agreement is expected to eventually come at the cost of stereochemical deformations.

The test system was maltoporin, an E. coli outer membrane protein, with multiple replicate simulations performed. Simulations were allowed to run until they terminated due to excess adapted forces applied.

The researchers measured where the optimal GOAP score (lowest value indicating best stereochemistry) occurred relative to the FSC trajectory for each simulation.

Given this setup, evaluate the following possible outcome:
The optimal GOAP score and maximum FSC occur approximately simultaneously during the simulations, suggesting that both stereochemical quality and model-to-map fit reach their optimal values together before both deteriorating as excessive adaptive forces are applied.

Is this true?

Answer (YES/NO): NO